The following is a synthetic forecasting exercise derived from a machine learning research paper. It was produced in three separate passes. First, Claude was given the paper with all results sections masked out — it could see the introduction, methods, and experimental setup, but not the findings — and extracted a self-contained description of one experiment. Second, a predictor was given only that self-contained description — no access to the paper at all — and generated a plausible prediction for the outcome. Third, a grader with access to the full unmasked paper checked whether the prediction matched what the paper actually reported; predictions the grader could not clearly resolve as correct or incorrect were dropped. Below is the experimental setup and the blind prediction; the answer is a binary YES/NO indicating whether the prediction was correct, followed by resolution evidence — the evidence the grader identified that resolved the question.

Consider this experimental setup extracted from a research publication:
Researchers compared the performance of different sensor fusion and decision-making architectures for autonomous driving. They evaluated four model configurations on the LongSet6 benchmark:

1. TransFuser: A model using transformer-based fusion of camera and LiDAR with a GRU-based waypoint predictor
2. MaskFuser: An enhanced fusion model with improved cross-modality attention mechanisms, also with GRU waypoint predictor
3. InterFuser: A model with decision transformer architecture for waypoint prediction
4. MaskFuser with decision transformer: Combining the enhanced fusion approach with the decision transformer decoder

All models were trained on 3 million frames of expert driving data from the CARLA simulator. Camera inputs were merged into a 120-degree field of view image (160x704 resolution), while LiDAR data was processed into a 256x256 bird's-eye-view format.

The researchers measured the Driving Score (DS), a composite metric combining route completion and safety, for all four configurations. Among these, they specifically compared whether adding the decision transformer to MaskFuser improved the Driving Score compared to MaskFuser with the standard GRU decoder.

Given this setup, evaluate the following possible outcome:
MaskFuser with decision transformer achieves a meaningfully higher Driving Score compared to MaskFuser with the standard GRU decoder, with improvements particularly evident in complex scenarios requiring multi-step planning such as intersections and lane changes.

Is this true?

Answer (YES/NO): NO